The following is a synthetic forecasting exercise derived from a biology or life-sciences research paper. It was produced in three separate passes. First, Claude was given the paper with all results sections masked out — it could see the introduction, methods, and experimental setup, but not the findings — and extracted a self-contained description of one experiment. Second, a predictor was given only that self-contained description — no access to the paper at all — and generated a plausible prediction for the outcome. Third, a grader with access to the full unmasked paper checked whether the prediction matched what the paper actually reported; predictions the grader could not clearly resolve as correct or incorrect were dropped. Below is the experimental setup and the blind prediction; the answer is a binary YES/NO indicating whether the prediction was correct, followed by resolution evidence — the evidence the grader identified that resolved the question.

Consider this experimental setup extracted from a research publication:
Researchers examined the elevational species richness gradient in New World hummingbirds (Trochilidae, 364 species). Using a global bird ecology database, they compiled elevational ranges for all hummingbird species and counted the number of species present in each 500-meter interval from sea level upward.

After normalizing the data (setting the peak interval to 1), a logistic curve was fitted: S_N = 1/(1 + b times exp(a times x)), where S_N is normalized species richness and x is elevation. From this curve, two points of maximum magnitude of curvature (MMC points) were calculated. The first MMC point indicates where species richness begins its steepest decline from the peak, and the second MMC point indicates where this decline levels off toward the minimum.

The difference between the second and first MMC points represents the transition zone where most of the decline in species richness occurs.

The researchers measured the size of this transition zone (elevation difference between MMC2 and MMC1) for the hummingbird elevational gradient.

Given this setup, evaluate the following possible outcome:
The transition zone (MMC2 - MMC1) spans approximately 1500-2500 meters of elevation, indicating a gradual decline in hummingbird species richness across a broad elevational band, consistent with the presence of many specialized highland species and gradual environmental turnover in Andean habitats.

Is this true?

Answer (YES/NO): YES